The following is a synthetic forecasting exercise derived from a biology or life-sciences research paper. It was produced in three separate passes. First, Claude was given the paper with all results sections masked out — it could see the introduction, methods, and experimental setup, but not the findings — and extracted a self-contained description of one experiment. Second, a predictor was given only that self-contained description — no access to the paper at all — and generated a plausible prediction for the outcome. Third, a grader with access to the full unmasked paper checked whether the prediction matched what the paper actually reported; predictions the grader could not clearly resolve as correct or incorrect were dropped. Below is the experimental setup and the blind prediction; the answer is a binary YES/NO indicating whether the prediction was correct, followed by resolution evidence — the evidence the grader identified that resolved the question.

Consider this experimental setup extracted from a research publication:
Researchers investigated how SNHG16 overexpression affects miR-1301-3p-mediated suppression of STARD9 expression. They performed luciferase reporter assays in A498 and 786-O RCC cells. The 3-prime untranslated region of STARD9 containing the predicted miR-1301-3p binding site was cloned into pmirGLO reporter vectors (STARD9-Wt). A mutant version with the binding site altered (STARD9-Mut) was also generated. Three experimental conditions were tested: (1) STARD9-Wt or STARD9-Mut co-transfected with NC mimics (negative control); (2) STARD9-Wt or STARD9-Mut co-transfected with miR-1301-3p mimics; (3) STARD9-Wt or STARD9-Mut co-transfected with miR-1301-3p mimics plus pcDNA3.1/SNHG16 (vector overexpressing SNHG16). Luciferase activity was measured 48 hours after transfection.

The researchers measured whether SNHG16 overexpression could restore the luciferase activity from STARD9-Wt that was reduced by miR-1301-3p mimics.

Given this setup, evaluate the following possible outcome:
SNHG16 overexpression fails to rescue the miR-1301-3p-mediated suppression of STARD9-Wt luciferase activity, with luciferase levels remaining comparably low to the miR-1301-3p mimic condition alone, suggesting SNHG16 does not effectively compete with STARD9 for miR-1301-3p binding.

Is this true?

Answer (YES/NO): NO